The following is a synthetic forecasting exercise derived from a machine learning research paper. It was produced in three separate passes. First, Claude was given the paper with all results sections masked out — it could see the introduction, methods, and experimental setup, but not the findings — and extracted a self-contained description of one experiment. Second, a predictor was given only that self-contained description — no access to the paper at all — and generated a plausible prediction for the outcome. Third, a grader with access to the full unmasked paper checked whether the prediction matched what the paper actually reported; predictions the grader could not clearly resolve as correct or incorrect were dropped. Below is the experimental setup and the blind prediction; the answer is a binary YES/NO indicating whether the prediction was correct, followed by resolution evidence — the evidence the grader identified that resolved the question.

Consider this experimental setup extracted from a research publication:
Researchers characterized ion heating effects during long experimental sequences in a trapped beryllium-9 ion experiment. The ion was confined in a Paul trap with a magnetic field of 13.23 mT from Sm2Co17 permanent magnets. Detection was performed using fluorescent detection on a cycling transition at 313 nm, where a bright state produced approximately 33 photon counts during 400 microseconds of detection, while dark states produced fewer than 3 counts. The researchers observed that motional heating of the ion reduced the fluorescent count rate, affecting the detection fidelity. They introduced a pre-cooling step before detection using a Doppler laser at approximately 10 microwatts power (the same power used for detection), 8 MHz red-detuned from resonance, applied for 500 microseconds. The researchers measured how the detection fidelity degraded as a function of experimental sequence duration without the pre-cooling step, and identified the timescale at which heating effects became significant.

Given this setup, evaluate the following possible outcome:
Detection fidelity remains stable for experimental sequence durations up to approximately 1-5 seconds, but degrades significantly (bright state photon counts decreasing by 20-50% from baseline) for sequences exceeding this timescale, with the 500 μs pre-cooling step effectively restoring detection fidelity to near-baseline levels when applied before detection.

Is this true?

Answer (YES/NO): NO